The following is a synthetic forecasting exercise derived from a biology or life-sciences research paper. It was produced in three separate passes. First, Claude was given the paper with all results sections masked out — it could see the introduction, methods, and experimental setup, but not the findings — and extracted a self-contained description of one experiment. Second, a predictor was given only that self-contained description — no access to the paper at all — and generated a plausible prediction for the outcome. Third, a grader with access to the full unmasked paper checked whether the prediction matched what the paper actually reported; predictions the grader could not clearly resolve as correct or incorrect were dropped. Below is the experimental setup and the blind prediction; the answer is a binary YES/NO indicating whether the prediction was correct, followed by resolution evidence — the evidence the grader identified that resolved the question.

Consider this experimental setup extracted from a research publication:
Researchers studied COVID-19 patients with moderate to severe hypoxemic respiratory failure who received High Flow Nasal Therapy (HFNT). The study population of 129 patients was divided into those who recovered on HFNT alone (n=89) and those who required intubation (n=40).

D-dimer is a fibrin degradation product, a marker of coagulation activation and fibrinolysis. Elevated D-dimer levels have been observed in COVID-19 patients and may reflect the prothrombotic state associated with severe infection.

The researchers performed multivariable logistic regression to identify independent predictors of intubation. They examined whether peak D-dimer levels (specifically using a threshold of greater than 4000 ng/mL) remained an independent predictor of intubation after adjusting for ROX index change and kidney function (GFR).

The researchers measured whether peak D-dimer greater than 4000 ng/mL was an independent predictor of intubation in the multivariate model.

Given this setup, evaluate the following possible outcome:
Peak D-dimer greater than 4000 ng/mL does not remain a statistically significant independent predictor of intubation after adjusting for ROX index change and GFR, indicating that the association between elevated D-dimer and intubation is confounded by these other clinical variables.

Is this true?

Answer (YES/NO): NO